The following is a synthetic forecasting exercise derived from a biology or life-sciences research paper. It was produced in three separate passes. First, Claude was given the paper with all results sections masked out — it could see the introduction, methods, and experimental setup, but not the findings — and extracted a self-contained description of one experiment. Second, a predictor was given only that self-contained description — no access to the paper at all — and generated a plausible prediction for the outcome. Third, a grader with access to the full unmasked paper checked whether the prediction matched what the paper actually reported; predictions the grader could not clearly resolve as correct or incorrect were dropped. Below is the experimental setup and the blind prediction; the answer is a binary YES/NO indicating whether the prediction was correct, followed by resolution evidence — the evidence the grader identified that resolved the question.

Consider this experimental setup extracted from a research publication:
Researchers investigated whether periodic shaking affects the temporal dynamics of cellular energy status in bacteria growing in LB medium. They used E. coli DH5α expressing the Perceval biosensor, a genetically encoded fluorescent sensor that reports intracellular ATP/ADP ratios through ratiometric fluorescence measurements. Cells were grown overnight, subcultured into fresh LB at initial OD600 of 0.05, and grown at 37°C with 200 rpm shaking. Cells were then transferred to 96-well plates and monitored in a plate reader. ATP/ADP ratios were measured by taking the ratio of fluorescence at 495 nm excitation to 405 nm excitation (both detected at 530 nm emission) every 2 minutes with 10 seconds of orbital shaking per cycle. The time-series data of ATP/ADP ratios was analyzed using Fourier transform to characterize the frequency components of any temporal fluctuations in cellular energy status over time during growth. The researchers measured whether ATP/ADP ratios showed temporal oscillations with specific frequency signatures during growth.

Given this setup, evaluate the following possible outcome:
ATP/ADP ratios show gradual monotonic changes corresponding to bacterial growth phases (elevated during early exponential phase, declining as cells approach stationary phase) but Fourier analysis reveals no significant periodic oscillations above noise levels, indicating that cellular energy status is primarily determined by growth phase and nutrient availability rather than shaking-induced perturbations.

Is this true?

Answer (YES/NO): NO